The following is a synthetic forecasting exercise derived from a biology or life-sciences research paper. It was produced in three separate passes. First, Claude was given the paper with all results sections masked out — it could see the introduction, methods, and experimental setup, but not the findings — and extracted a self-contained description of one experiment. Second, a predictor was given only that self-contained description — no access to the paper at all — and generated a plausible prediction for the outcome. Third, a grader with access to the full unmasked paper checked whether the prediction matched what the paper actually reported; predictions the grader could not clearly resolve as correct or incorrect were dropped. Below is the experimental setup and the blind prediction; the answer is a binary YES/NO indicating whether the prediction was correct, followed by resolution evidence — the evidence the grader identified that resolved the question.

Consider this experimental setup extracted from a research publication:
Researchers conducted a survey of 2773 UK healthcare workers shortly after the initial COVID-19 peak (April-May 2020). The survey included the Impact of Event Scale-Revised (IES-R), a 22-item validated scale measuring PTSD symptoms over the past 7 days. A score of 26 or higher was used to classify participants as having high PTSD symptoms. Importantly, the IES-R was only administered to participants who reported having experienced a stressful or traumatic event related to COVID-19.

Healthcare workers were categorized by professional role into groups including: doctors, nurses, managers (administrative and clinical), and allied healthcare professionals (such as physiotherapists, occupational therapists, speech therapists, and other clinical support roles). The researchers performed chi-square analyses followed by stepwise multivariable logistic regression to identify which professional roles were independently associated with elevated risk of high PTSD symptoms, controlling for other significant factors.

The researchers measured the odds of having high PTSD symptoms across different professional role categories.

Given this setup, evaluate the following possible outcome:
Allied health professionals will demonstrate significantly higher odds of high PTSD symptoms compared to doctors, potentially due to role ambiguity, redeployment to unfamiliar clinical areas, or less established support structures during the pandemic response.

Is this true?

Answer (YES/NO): YES